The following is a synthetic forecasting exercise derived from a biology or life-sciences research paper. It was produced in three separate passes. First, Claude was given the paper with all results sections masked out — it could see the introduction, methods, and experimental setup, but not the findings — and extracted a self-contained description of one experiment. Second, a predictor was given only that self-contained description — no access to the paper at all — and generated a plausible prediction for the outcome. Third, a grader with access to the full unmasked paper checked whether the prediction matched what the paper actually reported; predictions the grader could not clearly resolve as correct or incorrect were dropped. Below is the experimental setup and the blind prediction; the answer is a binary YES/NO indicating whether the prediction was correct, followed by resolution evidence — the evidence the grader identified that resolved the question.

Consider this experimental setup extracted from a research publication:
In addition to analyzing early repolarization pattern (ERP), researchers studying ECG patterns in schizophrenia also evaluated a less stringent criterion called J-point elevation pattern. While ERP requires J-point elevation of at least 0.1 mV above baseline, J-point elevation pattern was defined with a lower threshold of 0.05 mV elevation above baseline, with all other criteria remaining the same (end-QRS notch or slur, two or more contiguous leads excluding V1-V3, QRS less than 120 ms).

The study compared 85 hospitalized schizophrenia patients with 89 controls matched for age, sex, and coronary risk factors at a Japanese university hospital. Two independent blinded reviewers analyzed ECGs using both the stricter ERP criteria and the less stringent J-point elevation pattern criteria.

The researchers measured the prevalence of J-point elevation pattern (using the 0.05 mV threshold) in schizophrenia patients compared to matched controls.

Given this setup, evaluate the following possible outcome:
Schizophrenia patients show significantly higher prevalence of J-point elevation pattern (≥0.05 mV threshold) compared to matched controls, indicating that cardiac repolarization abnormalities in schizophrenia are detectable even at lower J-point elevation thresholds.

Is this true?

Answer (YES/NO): YES